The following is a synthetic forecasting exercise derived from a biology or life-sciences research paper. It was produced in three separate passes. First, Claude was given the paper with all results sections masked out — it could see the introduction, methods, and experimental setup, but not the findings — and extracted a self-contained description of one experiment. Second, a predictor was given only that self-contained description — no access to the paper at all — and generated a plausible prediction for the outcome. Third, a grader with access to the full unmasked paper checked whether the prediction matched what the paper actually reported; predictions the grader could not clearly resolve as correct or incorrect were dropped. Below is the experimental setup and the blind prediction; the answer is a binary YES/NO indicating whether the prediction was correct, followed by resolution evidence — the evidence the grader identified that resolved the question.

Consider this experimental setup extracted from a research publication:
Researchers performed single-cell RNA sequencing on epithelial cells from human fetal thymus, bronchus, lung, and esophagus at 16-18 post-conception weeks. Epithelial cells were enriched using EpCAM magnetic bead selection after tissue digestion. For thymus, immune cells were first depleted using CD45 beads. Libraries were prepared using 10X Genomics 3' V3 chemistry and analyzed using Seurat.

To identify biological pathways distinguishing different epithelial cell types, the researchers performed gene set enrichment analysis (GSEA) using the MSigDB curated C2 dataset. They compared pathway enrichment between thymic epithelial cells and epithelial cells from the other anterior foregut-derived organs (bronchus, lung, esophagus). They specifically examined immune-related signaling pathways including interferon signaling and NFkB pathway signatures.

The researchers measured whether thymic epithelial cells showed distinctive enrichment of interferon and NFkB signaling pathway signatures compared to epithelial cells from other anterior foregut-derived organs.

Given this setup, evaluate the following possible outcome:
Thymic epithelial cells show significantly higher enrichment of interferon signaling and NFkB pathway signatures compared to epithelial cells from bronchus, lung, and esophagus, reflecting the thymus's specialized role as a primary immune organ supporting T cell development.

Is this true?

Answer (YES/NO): YES